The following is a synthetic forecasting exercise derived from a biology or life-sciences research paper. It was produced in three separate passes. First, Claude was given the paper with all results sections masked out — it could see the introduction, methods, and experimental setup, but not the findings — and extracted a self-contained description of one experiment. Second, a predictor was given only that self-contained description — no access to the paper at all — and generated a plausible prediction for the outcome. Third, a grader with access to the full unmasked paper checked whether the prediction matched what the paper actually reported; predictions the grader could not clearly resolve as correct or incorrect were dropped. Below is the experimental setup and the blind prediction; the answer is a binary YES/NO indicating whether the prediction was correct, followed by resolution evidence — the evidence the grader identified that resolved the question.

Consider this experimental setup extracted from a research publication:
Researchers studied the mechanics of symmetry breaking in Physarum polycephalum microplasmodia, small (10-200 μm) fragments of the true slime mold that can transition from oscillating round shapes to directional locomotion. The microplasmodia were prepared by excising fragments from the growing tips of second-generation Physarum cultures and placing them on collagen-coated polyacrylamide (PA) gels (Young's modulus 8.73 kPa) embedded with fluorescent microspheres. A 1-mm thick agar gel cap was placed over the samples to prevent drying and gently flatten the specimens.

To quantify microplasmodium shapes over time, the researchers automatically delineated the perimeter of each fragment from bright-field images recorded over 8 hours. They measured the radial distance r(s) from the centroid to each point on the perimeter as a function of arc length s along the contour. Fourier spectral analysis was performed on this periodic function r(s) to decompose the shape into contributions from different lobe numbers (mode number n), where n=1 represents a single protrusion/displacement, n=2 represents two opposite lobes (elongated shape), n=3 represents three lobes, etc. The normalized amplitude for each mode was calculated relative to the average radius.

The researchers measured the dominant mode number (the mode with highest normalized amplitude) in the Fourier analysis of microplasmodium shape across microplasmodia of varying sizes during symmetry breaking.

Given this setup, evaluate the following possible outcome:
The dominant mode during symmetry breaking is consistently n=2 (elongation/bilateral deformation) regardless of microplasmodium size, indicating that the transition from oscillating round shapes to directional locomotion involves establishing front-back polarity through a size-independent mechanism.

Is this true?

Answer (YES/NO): YES